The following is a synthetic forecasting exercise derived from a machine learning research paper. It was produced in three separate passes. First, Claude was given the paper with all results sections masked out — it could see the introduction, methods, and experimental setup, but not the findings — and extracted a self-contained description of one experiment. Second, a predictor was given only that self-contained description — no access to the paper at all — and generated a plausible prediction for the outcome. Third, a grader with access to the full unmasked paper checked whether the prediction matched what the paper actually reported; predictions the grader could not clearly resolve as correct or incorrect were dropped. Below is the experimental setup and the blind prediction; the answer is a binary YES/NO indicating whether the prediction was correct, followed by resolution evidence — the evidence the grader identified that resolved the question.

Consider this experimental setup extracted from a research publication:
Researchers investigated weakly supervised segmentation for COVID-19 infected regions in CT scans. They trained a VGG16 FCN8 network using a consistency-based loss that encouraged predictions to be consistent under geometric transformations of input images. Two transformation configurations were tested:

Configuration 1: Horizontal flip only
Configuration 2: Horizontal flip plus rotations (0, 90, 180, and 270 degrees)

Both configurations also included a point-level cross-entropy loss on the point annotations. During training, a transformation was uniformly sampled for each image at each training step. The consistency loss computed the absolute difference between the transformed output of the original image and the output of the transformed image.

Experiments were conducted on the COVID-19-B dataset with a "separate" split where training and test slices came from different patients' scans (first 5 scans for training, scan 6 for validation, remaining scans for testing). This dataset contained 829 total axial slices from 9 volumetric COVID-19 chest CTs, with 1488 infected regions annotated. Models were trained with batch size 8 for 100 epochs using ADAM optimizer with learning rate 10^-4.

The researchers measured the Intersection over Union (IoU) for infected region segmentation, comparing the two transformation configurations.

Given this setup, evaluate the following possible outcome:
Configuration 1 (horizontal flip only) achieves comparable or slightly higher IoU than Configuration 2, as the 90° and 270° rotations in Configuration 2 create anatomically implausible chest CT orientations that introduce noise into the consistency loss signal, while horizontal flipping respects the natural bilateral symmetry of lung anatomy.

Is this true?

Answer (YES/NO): NO